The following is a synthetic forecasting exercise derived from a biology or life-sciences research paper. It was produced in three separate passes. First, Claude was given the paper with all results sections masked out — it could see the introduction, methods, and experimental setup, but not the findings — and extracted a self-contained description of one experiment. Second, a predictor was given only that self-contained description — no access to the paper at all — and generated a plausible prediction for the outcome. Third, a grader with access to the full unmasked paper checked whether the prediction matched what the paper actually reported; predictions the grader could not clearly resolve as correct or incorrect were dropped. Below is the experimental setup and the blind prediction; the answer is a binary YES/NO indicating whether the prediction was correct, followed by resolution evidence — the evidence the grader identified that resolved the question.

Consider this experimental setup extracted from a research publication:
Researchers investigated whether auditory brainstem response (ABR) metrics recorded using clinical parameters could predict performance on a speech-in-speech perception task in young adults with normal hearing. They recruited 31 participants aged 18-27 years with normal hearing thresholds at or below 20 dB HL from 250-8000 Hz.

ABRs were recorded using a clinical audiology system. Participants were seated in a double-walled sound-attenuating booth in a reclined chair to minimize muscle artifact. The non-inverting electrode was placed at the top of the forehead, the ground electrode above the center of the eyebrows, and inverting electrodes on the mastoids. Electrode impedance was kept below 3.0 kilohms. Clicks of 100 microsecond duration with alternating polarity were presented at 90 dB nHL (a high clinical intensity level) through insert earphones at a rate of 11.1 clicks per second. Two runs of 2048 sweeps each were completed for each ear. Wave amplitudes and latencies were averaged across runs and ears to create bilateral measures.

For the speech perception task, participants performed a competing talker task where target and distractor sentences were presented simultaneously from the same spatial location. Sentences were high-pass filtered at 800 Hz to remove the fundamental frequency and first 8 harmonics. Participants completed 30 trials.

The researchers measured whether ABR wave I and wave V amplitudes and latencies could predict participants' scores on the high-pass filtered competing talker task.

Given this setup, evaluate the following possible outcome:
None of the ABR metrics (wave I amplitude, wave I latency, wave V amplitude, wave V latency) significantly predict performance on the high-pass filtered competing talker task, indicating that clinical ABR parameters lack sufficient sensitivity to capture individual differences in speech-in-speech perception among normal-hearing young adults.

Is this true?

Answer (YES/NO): YES